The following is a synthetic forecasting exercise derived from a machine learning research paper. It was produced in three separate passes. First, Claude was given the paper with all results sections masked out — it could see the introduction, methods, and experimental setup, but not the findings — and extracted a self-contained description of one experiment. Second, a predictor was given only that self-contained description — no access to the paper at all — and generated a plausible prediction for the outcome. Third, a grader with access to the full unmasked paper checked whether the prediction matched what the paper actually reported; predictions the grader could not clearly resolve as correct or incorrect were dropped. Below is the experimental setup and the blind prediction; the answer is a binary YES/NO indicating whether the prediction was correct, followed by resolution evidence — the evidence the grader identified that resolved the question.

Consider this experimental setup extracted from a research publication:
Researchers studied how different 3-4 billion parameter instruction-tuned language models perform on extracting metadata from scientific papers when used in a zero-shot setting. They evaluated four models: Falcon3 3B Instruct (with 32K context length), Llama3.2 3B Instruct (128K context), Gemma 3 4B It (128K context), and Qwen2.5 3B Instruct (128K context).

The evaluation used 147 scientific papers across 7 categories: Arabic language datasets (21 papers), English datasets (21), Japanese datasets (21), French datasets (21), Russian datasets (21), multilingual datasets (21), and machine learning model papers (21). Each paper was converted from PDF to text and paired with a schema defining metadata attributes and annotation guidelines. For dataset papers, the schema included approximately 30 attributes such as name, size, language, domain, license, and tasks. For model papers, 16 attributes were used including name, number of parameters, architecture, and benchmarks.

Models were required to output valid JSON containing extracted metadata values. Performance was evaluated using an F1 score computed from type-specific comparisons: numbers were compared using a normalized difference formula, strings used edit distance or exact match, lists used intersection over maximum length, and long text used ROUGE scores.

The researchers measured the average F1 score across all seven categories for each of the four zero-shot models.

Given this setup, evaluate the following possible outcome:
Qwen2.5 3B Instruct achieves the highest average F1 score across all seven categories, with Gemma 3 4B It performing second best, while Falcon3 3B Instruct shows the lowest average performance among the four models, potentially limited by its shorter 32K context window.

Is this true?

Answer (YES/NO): YES